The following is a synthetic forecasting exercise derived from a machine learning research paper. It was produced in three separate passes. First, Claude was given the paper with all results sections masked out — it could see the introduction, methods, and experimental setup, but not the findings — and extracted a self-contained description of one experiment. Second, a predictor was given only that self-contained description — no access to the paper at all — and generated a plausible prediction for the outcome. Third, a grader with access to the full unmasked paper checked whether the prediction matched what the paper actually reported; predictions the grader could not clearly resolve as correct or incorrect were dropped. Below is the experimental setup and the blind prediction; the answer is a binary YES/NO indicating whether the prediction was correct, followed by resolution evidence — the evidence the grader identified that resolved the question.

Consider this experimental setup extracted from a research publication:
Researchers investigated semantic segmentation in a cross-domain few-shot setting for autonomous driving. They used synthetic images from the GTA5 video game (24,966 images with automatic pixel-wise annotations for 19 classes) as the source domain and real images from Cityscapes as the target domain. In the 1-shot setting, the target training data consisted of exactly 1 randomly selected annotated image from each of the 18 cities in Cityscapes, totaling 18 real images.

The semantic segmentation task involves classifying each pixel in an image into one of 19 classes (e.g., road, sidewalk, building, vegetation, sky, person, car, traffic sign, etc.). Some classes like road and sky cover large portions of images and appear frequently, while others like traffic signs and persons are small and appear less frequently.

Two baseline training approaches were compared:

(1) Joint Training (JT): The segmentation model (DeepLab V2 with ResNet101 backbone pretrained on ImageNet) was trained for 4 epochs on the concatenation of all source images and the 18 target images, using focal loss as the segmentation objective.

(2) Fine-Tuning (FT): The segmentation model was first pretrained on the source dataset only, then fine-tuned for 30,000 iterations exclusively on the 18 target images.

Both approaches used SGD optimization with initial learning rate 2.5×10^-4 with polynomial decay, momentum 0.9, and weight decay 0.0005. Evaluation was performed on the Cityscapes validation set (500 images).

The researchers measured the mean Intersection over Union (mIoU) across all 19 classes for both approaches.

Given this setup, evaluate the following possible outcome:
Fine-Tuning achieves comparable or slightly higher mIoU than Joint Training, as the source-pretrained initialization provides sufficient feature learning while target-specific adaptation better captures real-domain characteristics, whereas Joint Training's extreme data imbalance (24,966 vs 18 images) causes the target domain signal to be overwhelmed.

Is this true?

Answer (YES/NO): NO